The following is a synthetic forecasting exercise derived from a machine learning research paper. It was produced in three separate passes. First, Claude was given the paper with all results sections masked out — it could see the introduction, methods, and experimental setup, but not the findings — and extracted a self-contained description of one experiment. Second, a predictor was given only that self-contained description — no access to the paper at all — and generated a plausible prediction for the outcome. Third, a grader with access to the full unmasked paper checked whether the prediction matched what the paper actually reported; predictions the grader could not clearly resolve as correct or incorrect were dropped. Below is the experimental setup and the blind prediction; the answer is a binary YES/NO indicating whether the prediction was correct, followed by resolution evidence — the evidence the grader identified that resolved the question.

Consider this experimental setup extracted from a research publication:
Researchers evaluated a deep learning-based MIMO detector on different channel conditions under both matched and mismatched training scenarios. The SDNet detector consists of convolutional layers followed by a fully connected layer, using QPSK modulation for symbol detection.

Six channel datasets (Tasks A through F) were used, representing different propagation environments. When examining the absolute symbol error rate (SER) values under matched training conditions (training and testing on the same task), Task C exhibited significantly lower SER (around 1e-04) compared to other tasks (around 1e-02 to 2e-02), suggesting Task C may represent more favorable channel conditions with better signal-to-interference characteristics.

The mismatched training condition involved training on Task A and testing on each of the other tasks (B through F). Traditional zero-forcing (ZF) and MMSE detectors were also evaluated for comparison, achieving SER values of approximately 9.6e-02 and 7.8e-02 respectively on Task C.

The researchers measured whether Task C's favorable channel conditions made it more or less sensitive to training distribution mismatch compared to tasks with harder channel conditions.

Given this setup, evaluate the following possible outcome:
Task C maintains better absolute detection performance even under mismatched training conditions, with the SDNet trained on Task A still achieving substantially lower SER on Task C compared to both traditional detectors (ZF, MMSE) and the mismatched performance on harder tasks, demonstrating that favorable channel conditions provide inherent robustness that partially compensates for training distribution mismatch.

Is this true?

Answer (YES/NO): NO